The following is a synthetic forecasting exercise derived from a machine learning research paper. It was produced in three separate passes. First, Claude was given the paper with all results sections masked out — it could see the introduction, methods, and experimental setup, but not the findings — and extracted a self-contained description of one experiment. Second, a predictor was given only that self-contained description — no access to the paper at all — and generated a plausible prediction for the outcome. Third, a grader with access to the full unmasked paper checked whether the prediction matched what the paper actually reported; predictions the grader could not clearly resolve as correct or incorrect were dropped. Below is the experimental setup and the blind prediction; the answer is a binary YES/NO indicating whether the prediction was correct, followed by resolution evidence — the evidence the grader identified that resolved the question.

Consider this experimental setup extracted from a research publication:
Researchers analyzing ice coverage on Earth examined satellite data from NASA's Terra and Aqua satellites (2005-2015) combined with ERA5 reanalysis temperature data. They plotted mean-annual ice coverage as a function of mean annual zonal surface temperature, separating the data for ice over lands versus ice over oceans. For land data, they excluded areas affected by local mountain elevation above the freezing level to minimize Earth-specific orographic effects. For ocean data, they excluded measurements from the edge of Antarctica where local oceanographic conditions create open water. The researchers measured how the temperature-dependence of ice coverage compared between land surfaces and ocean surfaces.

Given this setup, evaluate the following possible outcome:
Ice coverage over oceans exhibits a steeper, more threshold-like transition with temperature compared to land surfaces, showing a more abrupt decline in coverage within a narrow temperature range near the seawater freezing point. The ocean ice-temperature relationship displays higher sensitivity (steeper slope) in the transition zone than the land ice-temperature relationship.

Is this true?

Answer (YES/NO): YES